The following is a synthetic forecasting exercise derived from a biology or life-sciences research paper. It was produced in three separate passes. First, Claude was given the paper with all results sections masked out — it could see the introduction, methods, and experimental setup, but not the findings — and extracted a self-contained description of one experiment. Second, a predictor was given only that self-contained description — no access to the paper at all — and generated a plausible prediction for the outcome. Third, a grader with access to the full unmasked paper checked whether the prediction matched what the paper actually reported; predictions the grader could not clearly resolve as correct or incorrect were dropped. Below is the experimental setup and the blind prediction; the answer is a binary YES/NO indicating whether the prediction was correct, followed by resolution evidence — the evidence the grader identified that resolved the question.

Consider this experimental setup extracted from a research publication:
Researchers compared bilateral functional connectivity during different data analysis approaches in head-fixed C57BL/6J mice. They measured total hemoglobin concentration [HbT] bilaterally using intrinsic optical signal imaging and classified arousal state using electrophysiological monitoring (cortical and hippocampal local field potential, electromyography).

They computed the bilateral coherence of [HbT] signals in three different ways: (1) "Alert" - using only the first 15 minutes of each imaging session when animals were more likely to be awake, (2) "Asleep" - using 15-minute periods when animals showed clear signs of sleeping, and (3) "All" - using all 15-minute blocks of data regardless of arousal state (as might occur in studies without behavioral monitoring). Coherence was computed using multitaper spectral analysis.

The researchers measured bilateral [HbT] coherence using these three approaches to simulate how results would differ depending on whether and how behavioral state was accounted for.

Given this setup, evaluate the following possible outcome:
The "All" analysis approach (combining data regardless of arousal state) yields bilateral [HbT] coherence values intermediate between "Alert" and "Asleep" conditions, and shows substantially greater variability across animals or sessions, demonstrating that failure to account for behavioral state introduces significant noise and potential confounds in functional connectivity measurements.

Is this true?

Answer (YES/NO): NO